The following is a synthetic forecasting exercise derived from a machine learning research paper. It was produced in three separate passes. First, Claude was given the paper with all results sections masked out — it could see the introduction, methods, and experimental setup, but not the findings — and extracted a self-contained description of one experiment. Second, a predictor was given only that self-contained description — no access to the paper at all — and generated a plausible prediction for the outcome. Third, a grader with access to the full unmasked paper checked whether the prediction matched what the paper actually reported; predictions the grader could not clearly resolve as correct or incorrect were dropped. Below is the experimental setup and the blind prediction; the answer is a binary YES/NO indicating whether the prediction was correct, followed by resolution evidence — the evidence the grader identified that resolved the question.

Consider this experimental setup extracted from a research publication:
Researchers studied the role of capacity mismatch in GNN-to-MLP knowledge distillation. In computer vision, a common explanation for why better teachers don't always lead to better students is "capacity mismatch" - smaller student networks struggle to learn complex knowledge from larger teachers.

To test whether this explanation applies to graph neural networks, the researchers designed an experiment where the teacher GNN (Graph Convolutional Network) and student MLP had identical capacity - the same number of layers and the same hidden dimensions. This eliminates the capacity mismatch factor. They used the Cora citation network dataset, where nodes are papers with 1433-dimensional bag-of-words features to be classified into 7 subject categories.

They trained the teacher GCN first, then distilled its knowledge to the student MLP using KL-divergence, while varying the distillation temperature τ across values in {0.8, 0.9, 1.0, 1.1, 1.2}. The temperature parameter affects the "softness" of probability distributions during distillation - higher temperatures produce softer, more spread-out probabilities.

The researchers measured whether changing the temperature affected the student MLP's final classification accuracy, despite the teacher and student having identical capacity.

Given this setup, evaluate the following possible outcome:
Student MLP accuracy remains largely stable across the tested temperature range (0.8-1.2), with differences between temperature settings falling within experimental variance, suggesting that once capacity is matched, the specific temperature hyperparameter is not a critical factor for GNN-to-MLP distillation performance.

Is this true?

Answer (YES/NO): NO